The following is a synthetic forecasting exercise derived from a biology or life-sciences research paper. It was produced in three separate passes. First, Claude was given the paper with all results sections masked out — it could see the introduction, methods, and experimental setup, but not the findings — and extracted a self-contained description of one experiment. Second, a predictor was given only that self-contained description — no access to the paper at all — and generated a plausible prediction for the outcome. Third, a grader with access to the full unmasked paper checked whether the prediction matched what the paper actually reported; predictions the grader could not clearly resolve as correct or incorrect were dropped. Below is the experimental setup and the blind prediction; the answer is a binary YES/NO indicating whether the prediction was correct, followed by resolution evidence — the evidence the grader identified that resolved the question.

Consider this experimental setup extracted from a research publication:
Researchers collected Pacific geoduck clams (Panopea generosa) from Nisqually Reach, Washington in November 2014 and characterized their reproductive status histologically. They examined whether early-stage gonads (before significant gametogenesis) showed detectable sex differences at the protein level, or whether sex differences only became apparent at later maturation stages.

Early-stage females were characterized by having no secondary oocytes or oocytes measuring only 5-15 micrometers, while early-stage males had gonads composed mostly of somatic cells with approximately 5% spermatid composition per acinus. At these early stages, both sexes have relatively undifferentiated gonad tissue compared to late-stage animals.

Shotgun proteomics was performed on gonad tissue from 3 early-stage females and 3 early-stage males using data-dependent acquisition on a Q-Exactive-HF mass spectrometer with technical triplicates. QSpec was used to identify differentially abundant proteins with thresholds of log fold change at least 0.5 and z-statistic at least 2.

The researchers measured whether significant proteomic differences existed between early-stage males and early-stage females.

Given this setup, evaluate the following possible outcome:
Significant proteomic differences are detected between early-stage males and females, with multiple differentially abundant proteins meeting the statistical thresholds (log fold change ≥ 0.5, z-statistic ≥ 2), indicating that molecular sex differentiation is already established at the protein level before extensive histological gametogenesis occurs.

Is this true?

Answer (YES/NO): YES